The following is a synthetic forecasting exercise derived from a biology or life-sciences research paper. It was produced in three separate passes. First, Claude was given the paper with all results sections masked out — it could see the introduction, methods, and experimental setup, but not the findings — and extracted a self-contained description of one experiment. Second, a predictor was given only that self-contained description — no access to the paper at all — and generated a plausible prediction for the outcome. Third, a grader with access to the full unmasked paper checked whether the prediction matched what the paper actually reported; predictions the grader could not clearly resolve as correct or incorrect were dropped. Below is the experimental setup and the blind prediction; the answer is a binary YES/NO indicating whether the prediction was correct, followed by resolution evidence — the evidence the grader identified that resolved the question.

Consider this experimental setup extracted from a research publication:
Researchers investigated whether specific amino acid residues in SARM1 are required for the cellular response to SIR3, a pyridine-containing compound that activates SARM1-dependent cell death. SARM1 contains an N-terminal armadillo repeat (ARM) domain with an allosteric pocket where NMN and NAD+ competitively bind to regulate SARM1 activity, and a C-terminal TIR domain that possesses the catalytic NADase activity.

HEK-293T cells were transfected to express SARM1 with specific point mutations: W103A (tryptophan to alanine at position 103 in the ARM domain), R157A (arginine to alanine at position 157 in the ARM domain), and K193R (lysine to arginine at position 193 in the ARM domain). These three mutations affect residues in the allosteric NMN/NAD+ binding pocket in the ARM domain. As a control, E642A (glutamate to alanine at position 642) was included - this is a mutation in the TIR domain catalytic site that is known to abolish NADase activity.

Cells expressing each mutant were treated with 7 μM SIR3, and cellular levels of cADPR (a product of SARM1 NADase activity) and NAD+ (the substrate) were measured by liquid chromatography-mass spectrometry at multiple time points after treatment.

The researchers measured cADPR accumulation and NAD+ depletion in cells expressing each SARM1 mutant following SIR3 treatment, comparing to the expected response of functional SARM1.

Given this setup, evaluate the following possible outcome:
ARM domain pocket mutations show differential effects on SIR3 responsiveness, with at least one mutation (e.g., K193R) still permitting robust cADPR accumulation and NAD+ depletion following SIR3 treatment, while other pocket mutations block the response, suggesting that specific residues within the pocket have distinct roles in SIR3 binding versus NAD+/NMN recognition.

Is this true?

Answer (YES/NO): NO